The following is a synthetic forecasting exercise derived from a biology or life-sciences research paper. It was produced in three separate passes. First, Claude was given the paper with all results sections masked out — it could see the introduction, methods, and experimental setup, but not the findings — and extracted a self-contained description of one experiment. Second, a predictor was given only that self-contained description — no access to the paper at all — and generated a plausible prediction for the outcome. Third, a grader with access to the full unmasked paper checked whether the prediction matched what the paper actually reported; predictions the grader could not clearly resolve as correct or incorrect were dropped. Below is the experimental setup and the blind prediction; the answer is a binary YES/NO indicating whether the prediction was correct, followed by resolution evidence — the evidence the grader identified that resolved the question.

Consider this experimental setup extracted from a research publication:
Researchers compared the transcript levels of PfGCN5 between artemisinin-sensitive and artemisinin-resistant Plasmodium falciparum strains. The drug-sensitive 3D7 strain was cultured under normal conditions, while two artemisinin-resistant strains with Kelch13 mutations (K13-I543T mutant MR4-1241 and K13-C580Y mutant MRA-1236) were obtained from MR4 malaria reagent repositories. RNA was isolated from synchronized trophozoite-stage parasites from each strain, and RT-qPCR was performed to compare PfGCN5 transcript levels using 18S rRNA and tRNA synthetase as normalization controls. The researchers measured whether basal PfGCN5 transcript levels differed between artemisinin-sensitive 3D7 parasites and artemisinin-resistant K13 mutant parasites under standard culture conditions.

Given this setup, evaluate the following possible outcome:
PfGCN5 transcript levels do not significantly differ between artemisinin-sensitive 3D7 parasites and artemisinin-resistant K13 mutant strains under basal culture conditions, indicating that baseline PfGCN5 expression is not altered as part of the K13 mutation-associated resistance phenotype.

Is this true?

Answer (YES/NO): NO